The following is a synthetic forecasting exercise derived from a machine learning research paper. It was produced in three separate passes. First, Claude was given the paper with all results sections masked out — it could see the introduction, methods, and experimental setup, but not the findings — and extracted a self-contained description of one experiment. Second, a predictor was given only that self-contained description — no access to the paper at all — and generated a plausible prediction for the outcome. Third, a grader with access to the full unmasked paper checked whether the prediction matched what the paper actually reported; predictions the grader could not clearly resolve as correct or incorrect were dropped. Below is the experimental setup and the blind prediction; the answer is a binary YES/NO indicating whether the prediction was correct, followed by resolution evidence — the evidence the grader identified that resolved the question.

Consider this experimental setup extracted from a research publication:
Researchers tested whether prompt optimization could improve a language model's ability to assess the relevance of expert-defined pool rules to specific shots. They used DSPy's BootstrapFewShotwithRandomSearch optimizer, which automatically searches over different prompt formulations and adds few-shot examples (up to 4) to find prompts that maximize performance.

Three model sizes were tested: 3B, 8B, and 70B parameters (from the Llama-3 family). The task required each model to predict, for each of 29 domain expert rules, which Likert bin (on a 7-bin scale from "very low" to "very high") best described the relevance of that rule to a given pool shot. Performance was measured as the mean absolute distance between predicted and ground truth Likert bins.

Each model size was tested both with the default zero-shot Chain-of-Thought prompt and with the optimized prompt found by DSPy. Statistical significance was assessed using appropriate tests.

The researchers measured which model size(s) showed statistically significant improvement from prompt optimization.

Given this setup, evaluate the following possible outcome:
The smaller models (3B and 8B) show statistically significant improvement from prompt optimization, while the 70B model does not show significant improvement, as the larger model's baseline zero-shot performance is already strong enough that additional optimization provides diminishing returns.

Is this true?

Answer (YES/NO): NO